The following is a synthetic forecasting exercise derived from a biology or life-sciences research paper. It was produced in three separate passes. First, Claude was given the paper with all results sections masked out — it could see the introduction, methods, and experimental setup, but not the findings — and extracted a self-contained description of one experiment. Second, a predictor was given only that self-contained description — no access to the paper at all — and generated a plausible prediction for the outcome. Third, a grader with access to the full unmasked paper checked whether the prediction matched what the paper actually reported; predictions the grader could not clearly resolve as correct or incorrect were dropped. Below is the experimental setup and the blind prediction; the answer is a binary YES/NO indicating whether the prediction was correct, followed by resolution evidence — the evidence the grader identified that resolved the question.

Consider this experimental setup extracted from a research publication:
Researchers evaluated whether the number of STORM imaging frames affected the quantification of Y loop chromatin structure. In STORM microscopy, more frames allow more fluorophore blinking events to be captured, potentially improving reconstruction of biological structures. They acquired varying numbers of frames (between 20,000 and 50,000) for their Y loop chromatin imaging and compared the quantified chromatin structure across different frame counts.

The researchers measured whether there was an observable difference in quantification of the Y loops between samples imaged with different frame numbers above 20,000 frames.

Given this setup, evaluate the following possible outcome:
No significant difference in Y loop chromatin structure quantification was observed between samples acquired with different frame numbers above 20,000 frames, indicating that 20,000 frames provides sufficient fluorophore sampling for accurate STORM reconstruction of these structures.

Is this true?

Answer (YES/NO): YES